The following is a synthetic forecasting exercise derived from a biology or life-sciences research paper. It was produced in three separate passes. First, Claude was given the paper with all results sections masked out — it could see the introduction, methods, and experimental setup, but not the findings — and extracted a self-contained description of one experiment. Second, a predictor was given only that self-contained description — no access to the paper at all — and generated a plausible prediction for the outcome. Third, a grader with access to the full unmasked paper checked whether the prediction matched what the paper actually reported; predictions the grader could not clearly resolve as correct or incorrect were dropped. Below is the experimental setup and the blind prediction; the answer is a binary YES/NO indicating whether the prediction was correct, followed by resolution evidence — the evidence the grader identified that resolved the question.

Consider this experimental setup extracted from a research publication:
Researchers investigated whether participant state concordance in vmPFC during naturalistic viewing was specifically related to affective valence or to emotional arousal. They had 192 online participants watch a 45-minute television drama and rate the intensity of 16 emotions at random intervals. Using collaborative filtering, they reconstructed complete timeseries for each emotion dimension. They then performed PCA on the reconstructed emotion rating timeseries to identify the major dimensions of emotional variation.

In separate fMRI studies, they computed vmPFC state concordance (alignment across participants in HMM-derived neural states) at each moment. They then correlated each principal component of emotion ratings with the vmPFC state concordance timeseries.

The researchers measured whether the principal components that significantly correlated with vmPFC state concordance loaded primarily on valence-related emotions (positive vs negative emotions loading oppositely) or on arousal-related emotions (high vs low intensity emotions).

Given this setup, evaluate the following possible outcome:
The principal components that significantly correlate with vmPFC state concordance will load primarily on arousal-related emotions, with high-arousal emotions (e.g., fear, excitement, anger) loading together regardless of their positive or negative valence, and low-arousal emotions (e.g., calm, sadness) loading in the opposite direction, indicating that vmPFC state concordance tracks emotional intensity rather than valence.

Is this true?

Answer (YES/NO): NO